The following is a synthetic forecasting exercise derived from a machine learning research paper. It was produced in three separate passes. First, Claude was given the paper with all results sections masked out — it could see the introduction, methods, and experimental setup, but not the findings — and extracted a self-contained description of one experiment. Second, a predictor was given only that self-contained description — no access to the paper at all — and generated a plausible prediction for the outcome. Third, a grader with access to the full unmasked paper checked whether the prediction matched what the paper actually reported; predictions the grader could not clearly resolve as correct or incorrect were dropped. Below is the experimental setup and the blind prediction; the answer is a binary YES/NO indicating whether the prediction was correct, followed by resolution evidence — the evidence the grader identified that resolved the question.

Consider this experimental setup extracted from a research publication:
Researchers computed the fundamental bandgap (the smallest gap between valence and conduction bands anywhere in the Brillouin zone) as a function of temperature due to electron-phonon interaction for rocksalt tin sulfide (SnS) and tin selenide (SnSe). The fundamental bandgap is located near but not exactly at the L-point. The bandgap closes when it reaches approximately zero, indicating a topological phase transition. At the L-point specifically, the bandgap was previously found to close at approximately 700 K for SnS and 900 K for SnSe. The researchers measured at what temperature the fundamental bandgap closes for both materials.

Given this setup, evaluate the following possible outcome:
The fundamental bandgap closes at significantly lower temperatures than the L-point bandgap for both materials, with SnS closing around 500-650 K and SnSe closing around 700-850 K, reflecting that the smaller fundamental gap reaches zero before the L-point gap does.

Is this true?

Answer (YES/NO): NO